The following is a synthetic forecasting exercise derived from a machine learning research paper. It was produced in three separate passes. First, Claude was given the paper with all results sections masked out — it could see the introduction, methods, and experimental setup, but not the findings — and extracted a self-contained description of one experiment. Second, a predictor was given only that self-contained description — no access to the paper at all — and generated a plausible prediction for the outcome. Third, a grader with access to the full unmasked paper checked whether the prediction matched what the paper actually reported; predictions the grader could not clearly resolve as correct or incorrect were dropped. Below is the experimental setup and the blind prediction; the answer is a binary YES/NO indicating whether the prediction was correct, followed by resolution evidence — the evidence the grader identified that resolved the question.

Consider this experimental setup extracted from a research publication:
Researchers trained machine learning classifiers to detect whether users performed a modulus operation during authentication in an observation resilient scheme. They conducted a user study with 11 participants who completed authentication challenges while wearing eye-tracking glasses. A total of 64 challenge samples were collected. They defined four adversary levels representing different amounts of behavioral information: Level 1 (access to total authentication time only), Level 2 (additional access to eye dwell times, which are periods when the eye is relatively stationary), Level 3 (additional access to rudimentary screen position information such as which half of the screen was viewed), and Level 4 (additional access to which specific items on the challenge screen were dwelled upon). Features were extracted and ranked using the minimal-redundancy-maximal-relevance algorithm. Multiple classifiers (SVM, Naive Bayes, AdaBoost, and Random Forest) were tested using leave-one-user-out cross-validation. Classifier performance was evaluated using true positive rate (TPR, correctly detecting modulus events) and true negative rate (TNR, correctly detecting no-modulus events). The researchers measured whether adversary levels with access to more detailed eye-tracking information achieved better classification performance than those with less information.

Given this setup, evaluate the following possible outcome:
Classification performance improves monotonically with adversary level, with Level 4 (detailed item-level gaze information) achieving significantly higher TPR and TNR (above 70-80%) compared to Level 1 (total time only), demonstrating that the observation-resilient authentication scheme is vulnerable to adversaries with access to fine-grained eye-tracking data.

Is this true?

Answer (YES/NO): NO